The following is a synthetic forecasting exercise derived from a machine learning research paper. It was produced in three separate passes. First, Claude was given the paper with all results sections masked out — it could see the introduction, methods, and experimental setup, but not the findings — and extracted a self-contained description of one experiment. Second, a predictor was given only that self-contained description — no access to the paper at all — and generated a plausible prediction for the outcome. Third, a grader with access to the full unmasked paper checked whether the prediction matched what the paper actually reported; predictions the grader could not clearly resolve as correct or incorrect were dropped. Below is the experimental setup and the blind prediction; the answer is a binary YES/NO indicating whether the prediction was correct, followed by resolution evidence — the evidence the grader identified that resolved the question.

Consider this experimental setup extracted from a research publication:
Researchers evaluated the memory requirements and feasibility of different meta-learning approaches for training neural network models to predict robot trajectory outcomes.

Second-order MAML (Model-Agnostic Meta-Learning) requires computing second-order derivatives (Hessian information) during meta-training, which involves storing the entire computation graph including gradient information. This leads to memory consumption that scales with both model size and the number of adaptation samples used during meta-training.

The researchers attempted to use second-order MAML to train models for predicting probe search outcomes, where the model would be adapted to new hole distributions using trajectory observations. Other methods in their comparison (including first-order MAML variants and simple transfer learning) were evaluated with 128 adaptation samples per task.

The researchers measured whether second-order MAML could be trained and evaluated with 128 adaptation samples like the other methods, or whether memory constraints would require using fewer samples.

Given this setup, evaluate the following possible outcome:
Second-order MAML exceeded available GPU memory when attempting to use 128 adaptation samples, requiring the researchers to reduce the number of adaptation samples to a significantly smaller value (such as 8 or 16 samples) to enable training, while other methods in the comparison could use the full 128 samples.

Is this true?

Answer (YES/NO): YES